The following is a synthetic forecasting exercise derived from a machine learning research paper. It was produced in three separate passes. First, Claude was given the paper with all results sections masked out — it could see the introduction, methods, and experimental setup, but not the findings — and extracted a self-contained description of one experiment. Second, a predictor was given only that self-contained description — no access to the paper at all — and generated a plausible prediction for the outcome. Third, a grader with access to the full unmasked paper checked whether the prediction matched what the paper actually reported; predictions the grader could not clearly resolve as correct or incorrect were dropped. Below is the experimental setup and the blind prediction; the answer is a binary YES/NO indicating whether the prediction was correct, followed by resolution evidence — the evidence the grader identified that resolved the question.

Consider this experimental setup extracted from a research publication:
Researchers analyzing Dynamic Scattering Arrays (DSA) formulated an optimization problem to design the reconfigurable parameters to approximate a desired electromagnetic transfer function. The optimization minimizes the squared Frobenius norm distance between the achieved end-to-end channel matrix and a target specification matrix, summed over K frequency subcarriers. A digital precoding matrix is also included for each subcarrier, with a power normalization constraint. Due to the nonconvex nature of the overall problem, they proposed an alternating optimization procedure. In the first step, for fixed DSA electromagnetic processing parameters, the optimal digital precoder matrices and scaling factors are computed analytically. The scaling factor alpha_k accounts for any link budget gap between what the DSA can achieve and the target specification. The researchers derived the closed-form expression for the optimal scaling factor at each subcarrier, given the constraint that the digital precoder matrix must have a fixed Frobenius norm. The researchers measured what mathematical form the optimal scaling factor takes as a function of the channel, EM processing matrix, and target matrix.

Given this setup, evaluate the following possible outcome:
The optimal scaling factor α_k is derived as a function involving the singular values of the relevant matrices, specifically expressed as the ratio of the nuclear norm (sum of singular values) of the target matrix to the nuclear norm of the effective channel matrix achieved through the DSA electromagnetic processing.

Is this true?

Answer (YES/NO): NO